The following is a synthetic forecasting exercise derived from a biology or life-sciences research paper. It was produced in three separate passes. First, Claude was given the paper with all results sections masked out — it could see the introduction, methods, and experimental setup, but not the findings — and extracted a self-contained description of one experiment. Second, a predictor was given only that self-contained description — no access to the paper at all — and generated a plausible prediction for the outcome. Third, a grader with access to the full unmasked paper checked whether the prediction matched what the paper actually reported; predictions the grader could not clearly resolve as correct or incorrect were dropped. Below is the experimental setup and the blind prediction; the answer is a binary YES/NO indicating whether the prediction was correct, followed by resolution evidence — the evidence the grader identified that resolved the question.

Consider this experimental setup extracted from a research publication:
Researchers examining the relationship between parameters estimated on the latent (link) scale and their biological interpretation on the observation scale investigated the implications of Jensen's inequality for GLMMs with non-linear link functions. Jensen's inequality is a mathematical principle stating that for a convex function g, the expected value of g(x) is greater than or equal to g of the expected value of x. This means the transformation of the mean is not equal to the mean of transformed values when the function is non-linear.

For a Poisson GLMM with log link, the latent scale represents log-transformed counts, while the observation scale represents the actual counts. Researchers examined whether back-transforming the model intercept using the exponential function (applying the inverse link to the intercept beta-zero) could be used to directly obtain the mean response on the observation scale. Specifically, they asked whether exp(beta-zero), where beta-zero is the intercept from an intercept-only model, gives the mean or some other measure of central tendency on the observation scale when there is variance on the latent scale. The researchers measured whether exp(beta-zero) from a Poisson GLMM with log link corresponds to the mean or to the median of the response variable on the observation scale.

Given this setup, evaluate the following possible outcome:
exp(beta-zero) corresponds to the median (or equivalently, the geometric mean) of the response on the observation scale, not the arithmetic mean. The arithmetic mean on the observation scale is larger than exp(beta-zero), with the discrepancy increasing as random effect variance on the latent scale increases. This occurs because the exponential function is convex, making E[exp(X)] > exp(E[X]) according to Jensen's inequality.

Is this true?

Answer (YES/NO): YES